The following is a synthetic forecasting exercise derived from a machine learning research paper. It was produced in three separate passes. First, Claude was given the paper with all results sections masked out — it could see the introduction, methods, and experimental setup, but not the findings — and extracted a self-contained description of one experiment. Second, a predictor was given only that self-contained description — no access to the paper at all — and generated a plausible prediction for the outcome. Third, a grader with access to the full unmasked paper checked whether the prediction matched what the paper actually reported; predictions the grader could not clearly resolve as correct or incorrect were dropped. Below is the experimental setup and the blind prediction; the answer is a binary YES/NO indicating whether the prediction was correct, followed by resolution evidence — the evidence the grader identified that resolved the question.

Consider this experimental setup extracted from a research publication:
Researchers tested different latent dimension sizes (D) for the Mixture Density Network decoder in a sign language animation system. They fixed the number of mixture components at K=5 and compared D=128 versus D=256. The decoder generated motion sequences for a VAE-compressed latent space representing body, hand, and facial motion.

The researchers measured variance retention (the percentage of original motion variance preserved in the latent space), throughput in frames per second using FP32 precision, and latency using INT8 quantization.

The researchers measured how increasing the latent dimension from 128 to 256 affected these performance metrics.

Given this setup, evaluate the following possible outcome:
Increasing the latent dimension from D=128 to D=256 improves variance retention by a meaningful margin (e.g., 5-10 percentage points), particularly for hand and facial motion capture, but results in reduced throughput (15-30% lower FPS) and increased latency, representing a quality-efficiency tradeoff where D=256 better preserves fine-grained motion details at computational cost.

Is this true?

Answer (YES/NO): NO